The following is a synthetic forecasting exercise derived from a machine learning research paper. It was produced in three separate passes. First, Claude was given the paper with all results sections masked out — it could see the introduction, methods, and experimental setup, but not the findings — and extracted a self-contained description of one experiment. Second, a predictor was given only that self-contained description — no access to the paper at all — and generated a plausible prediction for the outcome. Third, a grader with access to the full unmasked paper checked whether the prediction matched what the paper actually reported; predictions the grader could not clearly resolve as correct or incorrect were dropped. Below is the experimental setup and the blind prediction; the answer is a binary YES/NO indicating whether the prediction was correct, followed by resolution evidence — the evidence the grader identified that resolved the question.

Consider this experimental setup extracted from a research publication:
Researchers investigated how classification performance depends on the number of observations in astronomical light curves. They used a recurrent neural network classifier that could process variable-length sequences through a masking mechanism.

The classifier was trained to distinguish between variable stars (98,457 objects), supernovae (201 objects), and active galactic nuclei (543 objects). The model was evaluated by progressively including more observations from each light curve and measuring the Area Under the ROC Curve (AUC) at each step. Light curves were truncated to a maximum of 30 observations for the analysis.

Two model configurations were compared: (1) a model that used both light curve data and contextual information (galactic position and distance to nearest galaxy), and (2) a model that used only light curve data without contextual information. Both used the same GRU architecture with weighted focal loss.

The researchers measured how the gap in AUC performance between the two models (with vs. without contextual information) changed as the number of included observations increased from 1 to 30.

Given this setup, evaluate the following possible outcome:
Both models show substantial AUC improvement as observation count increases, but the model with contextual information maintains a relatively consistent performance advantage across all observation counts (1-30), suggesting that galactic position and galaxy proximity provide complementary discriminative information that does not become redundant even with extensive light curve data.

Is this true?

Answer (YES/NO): NO